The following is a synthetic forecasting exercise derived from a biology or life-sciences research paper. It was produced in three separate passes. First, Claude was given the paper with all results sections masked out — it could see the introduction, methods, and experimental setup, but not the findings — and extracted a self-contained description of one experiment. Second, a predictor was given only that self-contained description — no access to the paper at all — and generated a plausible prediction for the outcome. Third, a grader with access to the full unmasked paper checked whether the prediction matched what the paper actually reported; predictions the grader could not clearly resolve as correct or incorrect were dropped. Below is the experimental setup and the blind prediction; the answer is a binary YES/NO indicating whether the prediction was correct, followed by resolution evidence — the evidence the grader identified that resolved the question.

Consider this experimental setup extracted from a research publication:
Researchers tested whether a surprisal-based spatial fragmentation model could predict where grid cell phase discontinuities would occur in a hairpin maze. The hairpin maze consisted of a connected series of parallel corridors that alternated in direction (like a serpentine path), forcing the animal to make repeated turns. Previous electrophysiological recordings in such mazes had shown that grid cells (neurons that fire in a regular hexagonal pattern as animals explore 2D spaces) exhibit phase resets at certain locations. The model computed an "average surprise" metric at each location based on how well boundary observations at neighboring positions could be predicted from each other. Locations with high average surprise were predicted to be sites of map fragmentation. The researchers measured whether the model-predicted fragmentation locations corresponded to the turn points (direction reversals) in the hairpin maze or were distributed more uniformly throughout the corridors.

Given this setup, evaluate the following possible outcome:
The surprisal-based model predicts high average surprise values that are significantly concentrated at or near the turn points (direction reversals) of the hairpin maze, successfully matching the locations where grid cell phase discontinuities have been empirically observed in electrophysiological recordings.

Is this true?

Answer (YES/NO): YES